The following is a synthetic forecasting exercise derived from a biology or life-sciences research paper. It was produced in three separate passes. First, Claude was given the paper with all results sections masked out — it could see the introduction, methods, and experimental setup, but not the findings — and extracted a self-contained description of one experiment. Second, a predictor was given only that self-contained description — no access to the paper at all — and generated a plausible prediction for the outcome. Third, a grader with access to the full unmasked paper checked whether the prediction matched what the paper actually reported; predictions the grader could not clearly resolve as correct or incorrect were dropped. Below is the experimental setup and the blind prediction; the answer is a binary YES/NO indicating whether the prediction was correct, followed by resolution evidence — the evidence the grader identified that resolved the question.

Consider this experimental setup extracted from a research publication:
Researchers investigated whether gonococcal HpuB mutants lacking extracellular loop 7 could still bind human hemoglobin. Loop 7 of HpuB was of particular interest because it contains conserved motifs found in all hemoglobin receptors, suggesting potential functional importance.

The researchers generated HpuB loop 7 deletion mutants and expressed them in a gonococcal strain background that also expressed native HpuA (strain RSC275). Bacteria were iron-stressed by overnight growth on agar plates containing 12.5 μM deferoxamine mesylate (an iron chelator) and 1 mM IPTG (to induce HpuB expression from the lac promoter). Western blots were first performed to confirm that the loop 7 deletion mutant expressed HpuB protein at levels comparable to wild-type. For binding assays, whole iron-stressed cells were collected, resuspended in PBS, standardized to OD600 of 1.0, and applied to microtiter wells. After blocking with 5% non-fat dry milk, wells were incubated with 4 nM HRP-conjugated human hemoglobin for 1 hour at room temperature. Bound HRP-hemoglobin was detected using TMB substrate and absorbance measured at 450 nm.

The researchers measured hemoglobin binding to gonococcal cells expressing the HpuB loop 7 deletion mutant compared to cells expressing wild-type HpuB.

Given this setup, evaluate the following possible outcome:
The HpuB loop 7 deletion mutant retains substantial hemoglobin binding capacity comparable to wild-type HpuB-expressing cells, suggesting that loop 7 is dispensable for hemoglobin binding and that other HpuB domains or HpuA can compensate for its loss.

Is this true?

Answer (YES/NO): YES